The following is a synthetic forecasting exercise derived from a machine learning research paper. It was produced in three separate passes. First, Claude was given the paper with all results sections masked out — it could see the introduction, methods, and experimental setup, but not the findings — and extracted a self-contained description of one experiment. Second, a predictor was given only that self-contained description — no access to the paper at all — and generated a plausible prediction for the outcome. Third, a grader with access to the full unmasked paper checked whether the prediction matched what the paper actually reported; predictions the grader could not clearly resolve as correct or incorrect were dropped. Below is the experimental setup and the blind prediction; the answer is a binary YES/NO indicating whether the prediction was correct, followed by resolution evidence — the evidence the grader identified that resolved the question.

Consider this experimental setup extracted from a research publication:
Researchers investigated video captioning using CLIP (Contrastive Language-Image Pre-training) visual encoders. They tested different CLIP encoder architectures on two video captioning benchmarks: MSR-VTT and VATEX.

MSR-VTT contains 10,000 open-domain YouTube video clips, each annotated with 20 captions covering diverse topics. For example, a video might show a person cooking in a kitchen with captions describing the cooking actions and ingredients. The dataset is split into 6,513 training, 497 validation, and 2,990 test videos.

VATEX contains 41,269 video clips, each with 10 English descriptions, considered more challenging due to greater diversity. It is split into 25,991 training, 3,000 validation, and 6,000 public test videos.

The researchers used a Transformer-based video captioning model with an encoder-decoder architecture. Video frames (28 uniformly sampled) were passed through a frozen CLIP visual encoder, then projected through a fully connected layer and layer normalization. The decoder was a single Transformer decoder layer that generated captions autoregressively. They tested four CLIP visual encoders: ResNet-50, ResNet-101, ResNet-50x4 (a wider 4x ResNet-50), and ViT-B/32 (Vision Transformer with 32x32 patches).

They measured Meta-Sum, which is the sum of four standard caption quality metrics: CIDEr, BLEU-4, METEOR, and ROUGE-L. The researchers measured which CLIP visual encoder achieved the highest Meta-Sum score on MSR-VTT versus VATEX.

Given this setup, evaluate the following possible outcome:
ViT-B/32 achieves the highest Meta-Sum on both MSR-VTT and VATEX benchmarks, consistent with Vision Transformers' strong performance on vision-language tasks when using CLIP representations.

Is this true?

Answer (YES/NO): NO